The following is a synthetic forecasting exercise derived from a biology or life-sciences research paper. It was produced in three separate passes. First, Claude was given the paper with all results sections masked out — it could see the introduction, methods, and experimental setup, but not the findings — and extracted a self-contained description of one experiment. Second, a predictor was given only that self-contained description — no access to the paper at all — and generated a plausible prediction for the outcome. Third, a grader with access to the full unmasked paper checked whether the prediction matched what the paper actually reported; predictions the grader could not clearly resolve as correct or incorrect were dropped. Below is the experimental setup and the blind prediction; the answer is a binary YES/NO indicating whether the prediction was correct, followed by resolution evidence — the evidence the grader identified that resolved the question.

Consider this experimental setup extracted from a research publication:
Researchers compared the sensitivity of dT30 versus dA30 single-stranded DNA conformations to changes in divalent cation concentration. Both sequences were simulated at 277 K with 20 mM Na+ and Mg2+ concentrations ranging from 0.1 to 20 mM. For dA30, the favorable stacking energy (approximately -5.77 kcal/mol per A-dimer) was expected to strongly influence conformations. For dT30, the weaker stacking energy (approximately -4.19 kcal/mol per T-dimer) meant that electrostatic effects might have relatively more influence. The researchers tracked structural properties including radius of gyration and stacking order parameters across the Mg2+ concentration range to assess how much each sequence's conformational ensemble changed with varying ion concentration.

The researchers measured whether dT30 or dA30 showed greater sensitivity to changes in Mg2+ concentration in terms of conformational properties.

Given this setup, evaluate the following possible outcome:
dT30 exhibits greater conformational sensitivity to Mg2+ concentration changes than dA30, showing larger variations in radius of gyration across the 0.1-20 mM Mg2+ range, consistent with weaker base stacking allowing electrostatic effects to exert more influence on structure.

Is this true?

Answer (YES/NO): YES